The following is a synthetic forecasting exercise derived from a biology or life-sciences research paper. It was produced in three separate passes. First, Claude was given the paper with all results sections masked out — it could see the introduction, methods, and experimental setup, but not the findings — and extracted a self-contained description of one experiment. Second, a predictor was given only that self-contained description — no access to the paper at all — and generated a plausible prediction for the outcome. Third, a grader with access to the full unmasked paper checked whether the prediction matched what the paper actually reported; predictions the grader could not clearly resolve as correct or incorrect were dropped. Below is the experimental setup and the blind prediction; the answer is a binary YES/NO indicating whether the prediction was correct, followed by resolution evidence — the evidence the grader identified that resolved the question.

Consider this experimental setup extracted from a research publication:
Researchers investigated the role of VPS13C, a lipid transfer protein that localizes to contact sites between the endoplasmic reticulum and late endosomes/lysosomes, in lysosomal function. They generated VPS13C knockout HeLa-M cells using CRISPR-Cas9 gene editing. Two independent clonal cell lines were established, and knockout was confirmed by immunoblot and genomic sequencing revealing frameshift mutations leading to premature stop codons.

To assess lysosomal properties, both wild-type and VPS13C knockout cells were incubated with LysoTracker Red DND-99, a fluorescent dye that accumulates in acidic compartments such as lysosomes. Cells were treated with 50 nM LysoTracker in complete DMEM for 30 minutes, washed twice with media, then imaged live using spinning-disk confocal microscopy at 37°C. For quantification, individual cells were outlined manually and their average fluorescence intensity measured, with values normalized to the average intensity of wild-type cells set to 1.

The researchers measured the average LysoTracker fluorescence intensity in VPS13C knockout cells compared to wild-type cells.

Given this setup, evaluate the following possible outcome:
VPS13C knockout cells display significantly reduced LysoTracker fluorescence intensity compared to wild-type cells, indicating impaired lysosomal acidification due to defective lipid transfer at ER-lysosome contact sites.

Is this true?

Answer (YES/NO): NO